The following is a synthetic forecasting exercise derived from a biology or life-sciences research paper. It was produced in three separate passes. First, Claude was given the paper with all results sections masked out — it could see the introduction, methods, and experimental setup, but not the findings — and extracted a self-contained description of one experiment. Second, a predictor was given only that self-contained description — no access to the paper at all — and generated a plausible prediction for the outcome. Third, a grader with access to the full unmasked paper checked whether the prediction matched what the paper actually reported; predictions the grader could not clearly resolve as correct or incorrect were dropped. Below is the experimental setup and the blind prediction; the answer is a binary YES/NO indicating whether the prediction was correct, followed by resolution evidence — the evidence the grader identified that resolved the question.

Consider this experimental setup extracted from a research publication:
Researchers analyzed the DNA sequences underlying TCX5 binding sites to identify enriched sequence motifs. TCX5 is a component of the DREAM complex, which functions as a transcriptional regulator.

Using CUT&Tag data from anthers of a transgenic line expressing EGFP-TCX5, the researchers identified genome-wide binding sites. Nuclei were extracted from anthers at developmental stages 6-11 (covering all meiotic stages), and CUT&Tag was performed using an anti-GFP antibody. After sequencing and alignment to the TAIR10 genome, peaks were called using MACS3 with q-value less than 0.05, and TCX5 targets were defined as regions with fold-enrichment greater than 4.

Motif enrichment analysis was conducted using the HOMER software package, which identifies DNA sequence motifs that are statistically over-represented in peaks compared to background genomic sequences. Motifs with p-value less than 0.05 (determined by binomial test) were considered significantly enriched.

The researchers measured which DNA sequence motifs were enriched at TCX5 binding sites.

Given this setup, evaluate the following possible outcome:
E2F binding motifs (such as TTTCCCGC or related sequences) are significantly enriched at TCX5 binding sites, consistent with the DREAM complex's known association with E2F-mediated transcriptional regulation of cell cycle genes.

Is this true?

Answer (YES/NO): YES